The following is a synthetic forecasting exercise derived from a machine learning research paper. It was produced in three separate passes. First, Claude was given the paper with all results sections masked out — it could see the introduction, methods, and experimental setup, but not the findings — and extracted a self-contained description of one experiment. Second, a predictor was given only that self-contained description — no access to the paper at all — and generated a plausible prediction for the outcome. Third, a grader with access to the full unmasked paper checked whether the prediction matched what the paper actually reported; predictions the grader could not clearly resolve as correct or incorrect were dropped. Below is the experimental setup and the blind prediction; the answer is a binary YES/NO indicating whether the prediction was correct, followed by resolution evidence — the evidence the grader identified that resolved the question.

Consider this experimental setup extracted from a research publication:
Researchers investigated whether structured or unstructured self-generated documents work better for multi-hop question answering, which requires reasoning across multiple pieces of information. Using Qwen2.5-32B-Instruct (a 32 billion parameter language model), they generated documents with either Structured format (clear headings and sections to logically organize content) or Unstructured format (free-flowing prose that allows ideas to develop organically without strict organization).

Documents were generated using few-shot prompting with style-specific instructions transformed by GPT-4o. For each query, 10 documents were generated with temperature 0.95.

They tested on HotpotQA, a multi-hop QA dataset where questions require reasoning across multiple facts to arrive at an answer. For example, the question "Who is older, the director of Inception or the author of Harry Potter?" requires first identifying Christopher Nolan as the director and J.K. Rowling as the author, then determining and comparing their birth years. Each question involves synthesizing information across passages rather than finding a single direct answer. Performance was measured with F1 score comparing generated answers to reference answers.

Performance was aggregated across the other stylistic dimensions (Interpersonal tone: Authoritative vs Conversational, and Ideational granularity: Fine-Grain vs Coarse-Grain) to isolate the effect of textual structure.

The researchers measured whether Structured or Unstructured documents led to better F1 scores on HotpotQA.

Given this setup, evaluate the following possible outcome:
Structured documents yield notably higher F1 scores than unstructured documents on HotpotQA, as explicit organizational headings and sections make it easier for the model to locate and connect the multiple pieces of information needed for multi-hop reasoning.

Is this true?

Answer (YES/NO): NO